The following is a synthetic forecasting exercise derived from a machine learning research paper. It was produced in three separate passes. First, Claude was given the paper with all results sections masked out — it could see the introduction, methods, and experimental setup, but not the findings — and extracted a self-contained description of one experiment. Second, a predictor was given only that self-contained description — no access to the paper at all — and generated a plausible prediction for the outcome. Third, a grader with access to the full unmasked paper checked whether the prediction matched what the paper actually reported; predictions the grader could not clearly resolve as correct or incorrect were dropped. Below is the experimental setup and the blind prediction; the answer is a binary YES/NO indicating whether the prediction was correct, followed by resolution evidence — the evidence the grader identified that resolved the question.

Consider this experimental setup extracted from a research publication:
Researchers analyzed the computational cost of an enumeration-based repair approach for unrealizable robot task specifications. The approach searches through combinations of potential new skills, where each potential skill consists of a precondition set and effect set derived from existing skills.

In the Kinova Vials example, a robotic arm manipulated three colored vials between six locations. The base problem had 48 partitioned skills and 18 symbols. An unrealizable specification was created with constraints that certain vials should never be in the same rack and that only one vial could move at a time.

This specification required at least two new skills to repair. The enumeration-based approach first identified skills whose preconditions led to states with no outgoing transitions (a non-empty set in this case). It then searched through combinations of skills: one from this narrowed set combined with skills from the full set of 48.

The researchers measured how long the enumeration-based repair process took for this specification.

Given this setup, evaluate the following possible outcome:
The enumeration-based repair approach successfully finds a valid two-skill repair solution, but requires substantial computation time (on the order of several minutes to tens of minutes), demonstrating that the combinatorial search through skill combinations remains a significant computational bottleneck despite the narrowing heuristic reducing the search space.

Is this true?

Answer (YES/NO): NO